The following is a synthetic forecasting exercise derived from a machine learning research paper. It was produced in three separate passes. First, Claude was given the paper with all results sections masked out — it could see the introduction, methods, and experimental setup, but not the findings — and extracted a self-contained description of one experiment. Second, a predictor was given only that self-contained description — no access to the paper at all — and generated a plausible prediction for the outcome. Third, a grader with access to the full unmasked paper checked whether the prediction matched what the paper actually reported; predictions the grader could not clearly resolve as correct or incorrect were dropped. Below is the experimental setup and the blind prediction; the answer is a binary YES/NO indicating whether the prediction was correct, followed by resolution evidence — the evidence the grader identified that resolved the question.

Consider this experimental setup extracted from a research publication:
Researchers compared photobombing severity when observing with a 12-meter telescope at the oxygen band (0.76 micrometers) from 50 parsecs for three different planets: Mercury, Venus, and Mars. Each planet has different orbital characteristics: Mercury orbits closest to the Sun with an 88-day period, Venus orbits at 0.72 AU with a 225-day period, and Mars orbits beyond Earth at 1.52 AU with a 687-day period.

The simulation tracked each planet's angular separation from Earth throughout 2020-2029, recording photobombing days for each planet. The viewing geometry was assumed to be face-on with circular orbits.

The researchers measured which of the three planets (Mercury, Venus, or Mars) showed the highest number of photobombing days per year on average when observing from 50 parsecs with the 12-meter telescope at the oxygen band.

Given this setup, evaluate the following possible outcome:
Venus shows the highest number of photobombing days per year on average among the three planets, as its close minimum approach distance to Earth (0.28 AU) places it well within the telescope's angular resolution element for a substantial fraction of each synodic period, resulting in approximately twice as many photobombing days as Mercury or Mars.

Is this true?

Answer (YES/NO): NO